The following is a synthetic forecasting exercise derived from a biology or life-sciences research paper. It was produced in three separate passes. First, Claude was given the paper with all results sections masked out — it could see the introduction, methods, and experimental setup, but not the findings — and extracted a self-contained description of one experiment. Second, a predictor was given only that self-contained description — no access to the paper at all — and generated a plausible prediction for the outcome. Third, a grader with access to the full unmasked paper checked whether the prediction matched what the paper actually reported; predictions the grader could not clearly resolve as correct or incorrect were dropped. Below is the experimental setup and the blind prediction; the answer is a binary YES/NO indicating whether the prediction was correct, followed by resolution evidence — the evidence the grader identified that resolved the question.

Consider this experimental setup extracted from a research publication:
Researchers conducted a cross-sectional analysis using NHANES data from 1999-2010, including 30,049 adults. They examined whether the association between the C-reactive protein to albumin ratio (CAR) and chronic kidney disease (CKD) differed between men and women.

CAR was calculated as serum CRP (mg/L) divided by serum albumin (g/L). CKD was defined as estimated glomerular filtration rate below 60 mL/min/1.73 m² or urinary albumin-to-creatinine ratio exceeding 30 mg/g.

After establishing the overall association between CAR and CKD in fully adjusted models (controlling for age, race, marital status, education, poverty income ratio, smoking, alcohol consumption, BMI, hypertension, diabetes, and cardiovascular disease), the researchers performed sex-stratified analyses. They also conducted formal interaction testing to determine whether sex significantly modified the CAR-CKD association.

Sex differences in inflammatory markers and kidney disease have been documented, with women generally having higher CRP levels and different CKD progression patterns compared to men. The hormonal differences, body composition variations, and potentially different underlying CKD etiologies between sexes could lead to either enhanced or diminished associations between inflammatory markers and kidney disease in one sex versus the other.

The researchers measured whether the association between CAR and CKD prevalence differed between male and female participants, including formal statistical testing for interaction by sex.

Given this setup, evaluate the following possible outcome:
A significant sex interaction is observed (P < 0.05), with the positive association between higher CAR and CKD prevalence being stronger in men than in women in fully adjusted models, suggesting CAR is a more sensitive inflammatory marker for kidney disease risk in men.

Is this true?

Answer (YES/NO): NO